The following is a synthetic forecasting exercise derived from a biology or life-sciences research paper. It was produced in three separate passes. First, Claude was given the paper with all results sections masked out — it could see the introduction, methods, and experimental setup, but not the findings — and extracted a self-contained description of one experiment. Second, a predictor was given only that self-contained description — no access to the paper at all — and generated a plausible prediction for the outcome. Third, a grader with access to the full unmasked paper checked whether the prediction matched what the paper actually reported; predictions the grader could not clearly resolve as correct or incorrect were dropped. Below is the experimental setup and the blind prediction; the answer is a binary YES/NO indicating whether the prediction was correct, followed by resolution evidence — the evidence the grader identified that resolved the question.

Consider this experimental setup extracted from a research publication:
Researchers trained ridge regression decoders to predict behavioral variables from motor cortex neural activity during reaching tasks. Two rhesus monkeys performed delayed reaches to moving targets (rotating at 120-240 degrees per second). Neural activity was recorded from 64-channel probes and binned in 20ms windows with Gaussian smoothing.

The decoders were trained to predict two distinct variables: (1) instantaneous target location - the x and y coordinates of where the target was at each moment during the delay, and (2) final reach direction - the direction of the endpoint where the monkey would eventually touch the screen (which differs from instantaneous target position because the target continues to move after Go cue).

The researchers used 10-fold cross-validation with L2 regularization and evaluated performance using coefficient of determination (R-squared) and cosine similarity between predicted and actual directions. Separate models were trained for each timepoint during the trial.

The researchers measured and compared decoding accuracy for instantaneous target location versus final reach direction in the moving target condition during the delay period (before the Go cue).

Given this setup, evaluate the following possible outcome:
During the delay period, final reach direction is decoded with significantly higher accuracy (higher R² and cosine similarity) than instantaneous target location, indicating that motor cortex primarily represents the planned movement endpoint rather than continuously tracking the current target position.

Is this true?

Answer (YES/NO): NO